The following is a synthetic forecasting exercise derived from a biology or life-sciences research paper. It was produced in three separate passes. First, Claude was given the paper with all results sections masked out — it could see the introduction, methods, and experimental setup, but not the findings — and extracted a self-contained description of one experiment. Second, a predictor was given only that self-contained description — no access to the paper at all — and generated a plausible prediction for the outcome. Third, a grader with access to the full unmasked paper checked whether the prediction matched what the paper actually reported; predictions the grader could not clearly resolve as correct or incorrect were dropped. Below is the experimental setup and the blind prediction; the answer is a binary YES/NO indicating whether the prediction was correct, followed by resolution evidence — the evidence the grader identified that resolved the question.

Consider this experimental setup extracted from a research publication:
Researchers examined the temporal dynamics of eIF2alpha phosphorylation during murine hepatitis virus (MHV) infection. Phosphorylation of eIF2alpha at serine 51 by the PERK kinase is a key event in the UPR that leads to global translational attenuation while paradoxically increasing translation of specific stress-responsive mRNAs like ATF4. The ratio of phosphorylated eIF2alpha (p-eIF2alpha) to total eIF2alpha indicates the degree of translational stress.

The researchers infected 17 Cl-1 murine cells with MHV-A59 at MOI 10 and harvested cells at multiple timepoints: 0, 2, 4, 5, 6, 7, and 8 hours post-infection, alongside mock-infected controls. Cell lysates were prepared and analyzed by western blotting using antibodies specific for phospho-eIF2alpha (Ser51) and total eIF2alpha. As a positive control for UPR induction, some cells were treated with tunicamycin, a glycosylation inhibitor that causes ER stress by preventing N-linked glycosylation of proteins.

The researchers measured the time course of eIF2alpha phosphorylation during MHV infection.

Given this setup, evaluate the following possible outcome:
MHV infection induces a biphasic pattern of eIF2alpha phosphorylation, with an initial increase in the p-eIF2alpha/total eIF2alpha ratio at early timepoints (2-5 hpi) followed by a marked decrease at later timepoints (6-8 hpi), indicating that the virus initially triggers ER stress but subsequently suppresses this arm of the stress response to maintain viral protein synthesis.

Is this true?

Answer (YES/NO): NO